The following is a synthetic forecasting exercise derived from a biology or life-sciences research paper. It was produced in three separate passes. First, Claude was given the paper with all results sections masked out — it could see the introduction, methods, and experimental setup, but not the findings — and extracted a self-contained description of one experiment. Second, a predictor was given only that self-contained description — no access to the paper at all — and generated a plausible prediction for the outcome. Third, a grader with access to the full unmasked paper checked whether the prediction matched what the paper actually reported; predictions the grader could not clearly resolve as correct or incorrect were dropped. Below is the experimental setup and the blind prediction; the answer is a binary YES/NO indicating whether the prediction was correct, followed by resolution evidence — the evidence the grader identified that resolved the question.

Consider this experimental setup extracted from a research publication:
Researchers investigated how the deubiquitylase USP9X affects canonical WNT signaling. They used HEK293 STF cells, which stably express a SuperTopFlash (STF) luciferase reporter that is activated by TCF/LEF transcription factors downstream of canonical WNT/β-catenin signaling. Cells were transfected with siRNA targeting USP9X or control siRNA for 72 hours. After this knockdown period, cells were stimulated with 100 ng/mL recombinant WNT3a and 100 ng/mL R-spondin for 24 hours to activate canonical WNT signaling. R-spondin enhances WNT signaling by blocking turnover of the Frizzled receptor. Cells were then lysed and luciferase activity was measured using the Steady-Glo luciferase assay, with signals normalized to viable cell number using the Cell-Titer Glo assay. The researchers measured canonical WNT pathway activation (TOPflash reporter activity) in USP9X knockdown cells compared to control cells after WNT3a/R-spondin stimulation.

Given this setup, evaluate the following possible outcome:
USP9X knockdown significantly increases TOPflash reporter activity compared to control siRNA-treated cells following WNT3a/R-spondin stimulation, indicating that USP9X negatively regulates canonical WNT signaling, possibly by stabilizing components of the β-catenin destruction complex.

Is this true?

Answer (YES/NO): NO